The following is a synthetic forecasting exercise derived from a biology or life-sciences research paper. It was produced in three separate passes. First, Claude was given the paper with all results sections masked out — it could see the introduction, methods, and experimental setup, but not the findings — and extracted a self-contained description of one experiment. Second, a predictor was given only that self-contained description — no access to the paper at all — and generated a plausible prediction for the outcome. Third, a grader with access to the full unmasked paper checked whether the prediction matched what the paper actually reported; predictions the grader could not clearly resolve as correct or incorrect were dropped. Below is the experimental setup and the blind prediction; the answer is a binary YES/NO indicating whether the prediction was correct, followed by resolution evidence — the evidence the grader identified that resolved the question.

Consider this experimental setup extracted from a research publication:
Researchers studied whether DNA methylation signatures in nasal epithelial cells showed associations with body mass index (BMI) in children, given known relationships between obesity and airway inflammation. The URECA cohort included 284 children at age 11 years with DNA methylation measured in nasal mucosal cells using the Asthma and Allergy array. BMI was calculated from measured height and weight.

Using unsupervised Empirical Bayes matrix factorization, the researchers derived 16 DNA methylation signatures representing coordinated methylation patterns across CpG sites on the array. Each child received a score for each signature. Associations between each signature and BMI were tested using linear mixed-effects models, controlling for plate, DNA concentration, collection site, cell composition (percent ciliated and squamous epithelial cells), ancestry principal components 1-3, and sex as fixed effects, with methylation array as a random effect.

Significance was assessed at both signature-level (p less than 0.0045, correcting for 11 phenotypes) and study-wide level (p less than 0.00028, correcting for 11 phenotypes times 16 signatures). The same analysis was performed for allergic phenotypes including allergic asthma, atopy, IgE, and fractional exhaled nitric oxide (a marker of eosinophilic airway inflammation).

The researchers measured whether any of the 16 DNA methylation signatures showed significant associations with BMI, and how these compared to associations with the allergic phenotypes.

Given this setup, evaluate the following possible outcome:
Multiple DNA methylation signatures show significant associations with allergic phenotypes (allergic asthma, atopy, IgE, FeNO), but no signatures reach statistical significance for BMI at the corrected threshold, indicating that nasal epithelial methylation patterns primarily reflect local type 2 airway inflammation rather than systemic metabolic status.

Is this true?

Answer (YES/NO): YES